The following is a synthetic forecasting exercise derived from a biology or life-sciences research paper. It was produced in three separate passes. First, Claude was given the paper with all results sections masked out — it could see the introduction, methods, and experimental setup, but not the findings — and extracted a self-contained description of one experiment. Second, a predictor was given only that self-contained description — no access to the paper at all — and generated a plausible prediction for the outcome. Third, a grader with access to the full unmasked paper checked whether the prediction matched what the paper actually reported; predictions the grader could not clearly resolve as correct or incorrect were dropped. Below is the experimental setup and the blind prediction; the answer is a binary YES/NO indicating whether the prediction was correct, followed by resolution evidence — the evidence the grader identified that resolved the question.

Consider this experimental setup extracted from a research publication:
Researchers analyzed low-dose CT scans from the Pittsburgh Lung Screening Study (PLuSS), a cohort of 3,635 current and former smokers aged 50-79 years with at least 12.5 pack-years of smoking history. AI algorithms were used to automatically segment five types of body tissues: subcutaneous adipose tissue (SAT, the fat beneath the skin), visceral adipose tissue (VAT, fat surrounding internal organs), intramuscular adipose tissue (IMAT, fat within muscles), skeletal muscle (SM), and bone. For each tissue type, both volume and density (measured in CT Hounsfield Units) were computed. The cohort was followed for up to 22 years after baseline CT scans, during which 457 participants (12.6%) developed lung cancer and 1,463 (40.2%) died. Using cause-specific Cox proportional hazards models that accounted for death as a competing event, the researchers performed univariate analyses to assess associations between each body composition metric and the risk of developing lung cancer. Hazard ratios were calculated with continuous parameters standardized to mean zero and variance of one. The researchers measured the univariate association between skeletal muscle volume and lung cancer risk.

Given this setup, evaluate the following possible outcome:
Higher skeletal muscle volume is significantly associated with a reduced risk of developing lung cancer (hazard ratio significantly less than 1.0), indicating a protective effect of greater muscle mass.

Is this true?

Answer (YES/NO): NO